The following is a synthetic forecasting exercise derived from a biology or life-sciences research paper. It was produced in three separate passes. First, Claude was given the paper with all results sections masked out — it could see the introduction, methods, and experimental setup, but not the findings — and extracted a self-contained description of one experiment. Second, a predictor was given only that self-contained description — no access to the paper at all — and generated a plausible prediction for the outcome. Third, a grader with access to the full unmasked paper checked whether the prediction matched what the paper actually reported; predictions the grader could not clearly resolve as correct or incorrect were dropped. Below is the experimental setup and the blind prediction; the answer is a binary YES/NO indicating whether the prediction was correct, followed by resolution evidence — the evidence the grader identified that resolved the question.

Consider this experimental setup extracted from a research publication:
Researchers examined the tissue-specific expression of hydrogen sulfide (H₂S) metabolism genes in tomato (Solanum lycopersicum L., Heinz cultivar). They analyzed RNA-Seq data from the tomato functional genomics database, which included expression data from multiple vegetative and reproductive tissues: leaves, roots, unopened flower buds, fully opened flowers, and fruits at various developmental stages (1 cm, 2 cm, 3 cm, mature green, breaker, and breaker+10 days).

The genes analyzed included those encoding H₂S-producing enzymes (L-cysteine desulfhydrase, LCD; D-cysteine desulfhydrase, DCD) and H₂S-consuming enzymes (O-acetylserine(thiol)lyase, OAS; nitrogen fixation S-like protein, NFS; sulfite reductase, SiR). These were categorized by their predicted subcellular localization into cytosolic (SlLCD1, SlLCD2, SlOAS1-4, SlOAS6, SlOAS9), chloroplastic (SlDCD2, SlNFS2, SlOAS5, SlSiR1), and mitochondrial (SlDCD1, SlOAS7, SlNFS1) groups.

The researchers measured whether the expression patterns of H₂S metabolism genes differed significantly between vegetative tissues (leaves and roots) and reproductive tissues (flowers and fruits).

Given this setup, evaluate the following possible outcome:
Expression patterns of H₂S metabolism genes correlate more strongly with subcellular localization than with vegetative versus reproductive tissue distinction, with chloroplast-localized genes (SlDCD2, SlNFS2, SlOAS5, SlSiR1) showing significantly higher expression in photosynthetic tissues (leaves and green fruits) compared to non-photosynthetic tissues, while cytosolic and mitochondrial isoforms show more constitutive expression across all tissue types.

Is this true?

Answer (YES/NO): NO